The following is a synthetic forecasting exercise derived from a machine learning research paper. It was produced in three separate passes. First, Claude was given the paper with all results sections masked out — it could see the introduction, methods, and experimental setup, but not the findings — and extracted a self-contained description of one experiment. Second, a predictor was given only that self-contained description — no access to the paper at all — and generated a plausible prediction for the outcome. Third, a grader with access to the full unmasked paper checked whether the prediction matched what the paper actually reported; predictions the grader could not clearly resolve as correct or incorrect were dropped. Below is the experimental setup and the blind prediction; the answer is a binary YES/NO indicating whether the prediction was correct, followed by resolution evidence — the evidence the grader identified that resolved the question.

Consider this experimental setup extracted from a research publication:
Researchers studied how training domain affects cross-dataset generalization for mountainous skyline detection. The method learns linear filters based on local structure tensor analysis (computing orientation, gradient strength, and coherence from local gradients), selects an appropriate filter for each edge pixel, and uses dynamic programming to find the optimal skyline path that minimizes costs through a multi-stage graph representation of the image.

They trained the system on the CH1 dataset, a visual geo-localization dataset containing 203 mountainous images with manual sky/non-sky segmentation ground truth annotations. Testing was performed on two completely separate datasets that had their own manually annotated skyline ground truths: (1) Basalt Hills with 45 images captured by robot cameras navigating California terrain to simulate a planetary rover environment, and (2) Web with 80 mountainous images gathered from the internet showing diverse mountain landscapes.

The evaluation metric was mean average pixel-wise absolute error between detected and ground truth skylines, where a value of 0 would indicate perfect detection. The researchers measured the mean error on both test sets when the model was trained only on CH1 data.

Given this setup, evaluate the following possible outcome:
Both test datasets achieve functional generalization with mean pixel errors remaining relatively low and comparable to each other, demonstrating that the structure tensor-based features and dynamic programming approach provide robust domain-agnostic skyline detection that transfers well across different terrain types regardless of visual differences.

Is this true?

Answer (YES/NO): NO